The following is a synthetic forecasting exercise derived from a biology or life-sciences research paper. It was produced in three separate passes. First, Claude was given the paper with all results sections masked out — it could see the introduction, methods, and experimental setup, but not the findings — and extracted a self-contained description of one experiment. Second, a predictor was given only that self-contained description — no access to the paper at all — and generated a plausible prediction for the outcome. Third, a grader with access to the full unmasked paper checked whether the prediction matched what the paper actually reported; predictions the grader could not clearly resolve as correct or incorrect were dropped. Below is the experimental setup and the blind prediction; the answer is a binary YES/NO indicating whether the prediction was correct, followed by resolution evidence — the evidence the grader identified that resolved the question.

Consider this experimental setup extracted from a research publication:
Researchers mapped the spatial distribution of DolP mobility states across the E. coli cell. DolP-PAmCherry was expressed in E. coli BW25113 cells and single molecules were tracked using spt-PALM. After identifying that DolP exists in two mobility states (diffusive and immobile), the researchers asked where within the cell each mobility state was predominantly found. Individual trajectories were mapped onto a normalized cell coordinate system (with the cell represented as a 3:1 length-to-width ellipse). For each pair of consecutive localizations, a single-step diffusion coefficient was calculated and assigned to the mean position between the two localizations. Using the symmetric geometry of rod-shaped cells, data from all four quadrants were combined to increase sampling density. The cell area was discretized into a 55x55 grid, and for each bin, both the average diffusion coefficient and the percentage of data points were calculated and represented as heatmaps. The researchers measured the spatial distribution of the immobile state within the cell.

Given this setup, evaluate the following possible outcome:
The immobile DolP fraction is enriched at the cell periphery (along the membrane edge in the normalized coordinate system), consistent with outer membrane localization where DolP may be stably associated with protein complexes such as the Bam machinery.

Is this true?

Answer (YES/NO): NO